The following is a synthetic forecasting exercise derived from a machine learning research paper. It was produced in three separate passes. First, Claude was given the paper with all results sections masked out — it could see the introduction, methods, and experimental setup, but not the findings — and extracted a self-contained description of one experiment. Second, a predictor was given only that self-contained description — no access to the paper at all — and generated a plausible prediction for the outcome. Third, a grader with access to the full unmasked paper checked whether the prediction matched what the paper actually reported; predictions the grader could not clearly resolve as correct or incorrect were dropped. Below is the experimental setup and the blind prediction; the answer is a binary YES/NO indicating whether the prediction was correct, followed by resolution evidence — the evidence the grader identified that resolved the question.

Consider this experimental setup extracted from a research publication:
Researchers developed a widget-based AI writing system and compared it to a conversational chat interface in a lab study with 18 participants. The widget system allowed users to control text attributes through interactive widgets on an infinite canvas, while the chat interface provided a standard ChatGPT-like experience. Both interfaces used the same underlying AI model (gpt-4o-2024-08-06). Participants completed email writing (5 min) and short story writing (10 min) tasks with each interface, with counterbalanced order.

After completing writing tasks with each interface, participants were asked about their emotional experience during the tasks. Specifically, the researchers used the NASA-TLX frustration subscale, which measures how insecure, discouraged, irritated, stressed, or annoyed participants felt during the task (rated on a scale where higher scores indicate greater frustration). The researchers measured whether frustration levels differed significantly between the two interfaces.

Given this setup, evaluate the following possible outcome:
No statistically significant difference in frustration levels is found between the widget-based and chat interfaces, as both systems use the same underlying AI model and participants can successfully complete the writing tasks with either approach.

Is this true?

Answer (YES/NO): NO